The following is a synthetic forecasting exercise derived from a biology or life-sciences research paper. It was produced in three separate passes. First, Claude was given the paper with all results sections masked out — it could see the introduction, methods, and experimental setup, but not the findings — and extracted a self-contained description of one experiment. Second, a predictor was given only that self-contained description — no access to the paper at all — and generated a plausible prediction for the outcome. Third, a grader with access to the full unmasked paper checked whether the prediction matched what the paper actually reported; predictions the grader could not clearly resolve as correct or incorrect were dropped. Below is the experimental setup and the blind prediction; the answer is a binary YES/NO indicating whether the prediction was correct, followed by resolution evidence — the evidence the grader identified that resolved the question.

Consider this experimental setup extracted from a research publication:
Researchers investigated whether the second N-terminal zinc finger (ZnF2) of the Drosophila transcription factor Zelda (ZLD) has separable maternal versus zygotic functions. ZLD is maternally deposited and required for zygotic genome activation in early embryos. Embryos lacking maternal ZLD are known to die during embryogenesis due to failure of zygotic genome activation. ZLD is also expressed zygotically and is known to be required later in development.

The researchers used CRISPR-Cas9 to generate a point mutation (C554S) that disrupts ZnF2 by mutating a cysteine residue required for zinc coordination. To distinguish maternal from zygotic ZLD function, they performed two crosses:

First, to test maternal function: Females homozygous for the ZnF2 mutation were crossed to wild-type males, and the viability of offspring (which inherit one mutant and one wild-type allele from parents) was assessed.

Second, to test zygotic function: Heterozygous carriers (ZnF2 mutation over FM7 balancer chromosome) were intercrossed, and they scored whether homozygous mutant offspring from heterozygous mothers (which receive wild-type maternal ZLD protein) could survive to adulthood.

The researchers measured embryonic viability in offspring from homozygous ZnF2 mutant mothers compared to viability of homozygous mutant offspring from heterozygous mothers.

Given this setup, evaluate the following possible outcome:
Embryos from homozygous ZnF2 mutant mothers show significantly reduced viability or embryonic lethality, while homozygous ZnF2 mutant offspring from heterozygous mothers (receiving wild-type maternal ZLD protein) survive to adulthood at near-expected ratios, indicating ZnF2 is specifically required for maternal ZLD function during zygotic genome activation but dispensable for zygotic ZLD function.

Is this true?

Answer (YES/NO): NO